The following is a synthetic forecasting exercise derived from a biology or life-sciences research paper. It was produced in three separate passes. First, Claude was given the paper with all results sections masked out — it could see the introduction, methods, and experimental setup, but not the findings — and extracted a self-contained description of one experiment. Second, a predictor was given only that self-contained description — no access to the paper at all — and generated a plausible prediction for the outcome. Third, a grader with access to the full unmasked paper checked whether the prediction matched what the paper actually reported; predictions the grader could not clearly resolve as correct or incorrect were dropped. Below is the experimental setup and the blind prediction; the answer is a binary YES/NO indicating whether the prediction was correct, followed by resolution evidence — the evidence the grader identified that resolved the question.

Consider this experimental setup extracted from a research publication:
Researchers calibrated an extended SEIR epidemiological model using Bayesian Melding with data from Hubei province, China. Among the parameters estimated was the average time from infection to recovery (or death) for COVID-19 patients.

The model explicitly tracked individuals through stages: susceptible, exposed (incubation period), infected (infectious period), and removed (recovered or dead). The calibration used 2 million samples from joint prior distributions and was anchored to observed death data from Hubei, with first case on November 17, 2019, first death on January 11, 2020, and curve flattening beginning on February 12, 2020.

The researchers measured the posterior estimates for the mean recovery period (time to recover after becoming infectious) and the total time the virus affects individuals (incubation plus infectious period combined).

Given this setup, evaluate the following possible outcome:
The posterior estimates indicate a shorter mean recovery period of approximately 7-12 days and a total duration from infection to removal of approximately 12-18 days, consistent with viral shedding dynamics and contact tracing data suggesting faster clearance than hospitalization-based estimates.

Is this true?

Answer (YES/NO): YES